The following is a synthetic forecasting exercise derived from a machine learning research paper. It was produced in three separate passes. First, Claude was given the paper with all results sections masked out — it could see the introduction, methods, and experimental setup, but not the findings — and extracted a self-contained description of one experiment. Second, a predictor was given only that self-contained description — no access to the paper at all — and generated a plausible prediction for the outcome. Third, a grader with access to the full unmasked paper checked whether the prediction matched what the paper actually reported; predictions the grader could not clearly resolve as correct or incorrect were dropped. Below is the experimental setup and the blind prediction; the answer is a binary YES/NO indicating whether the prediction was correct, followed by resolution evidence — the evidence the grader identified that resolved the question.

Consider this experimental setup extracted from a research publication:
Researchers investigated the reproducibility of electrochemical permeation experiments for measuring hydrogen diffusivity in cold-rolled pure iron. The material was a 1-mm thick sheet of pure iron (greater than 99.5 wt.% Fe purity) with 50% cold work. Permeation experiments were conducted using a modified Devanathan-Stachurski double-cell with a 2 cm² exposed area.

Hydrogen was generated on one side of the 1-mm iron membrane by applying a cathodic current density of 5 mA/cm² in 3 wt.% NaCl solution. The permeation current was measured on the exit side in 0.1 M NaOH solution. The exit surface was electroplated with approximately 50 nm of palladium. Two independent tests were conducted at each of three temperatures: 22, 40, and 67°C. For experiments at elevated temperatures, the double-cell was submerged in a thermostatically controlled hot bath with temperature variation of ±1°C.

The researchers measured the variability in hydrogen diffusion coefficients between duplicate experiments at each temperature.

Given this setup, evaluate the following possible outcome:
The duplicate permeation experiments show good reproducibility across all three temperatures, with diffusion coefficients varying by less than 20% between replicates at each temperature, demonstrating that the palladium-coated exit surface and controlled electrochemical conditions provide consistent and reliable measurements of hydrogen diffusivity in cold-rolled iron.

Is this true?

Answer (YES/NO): NO